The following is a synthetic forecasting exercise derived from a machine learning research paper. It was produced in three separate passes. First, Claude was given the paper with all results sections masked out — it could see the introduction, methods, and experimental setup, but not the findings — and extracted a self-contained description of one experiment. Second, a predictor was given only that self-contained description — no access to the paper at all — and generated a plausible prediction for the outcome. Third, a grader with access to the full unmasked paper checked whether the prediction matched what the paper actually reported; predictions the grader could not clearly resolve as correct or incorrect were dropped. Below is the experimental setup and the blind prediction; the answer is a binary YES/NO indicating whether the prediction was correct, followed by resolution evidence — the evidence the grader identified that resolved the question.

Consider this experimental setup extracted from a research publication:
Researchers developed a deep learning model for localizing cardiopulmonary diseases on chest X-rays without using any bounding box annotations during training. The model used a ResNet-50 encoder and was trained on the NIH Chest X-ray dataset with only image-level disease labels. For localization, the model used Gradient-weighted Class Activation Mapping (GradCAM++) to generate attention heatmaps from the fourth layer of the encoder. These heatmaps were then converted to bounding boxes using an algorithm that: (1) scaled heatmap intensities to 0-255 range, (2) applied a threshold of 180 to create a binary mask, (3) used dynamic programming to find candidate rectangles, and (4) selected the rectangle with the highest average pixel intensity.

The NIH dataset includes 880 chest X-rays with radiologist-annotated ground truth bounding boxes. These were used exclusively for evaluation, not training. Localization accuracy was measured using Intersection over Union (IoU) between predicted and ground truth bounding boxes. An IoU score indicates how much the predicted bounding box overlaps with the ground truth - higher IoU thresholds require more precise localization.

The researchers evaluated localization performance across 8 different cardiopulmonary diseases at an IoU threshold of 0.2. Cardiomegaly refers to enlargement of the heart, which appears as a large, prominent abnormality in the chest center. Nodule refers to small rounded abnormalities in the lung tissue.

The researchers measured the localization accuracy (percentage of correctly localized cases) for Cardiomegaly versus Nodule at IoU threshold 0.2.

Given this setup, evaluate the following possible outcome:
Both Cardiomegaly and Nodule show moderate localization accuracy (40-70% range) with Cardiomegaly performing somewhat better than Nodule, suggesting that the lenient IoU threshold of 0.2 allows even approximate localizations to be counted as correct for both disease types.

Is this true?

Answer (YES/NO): NO